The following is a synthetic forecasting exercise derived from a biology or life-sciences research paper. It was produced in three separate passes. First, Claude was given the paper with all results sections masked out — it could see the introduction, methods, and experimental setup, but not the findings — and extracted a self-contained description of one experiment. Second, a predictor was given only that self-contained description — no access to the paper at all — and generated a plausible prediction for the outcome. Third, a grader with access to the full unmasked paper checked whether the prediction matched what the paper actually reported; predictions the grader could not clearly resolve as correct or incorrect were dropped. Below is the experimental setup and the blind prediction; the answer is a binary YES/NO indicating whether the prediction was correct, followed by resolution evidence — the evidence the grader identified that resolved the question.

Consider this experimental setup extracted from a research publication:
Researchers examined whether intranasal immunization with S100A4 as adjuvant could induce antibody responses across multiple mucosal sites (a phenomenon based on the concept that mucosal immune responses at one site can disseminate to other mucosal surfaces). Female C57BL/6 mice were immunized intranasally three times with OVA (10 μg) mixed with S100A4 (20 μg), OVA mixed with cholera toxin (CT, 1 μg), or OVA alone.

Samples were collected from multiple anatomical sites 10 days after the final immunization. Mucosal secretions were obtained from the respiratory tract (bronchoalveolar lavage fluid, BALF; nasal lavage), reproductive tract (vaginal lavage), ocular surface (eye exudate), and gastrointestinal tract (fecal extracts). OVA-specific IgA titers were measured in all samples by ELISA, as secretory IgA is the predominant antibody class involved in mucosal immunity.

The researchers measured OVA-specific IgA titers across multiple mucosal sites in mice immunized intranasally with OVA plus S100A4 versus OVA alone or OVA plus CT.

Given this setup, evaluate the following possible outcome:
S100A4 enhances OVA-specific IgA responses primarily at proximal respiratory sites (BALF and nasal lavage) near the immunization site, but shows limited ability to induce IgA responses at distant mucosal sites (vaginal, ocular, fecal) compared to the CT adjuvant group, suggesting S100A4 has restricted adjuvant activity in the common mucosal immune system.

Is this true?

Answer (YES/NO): NO